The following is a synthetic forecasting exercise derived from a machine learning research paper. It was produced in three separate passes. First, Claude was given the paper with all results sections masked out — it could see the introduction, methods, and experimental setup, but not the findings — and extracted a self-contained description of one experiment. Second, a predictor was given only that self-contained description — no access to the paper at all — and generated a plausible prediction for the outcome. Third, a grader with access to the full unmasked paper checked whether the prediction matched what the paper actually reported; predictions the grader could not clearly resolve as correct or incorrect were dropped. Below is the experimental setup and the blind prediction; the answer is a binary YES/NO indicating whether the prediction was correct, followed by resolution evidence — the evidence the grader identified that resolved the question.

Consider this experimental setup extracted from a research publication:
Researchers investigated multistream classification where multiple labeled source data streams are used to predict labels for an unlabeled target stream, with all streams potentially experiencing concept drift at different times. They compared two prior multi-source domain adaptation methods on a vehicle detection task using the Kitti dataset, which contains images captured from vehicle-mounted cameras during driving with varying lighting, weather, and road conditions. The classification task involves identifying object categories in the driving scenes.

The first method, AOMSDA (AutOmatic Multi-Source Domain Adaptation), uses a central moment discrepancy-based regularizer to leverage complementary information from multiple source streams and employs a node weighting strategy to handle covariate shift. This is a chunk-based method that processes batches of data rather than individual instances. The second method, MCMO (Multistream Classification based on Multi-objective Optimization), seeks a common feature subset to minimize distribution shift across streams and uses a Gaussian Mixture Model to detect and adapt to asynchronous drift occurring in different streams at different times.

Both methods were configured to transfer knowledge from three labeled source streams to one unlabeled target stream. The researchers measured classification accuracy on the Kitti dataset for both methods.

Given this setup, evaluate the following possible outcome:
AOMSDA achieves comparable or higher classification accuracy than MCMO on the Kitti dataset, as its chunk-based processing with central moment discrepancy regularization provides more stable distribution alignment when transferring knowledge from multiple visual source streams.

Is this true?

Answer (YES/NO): YES